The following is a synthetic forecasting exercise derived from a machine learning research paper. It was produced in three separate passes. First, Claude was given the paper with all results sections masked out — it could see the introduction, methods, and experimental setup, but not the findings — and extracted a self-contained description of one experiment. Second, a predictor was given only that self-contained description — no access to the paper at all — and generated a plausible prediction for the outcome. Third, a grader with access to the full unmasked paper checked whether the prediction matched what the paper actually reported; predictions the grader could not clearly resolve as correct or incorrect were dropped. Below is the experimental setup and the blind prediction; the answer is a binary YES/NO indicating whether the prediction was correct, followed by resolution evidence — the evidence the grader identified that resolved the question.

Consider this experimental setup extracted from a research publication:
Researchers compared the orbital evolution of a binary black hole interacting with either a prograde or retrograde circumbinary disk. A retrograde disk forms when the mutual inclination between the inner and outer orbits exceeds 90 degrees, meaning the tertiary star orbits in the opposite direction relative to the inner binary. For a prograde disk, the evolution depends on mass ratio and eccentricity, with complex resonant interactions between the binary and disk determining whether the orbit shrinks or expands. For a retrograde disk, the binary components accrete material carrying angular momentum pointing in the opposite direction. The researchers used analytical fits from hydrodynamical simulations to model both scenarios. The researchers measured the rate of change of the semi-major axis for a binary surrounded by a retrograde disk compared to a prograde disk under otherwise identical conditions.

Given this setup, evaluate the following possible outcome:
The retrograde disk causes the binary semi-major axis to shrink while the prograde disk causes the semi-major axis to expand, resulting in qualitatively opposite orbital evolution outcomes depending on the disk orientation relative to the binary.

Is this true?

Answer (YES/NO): NO